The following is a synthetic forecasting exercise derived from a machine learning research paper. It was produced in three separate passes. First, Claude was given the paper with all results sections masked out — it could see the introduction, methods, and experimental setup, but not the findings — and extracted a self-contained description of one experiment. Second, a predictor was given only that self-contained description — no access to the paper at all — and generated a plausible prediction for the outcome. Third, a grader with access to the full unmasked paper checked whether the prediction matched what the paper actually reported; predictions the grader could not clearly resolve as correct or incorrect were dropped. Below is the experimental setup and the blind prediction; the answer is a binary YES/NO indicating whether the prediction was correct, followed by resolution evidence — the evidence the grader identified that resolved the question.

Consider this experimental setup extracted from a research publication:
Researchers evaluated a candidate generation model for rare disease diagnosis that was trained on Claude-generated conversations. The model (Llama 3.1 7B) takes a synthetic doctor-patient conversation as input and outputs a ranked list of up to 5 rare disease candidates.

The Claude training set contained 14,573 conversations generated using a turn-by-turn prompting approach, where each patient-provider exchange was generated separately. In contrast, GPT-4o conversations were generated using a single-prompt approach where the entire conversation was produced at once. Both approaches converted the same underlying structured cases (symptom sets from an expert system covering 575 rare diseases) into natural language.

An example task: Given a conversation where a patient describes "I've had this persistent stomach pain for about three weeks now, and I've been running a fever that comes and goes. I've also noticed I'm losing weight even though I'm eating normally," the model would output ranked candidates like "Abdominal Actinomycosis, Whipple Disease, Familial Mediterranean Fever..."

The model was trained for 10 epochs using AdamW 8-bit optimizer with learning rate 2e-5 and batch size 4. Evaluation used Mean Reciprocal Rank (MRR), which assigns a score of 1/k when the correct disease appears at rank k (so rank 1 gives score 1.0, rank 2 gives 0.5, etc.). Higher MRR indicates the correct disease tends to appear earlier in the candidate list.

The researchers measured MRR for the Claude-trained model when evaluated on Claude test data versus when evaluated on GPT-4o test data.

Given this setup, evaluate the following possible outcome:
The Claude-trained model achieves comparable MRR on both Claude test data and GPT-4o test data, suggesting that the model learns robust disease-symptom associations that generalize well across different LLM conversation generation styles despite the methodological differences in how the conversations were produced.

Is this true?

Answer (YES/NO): NO